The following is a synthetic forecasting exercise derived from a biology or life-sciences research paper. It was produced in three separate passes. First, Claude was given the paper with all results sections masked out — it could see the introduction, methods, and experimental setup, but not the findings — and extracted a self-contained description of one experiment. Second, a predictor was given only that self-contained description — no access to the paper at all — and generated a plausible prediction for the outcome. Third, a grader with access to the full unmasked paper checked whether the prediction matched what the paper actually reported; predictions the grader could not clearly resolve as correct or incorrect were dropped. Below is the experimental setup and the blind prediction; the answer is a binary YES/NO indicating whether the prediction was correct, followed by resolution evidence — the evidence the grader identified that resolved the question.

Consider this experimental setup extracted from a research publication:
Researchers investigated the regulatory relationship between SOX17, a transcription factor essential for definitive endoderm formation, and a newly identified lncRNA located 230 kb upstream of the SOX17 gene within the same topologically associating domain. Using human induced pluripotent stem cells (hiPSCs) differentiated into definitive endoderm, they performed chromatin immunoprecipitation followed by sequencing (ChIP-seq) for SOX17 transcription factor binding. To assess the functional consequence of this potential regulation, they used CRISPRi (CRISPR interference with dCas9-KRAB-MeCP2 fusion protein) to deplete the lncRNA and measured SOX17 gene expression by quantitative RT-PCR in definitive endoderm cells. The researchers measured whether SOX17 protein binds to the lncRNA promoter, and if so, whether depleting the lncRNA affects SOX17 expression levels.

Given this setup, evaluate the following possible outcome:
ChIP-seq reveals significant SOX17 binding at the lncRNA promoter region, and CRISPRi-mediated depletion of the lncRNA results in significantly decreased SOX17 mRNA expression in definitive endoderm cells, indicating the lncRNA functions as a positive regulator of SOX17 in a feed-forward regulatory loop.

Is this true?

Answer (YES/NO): NO